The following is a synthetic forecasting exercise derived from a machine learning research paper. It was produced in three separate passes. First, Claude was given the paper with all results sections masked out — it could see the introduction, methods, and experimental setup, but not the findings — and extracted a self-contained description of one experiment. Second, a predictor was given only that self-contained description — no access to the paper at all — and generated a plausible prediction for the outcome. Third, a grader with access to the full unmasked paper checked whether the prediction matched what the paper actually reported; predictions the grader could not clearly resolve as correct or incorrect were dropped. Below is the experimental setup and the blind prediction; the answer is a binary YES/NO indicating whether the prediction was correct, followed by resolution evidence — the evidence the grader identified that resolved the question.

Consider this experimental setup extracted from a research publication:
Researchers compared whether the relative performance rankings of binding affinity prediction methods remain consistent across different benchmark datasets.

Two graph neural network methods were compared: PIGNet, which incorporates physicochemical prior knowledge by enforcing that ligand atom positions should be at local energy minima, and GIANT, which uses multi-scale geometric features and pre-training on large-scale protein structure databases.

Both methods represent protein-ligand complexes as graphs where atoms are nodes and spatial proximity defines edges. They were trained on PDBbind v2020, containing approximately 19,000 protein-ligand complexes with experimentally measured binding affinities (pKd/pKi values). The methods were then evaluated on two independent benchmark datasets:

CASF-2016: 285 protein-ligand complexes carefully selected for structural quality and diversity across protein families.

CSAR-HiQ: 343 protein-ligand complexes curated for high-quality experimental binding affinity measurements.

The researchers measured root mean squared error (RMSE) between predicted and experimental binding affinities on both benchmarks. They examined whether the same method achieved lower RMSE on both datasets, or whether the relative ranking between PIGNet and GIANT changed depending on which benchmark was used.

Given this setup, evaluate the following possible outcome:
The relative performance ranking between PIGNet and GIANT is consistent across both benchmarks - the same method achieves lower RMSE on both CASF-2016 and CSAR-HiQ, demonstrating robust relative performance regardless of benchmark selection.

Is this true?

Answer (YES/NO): NO